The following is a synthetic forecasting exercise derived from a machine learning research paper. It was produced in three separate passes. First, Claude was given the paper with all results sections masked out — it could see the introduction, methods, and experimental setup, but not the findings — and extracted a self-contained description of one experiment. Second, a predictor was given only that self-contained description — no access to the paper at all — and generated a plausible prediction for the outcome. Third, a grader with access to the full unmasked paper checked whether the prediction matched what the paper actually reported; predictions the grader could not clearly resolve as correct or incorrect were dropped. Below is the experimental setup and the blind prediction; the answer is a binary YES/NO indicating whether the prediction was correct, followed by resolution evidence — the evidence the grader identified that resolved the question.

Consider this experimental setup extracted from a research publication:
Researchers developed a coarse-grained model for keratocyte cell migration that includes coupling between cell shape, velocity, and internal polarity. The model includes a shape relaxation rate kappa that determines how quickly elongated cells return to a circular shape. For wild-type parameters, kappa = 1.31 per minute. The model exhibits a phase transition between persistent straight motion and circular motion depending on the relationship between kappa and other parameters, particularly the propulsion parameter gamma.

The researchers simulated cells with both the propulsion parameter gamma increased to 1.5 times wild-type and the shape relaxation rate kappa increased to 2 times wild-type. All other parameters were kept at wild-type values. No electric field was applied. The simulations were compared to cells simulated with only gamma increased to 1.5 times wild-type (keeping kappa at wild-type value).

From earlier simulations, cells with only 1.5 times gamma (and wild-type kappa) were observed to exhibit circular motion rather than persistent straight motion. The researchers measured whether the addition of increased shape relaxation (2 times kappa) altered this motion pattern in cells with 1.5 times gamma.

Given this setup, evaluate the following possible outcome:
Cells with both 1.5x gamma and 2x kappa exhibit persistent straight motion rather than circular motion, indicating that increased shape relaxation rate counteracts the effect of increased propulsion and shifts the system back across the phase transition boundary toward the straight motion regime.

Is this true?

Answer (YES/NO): YES